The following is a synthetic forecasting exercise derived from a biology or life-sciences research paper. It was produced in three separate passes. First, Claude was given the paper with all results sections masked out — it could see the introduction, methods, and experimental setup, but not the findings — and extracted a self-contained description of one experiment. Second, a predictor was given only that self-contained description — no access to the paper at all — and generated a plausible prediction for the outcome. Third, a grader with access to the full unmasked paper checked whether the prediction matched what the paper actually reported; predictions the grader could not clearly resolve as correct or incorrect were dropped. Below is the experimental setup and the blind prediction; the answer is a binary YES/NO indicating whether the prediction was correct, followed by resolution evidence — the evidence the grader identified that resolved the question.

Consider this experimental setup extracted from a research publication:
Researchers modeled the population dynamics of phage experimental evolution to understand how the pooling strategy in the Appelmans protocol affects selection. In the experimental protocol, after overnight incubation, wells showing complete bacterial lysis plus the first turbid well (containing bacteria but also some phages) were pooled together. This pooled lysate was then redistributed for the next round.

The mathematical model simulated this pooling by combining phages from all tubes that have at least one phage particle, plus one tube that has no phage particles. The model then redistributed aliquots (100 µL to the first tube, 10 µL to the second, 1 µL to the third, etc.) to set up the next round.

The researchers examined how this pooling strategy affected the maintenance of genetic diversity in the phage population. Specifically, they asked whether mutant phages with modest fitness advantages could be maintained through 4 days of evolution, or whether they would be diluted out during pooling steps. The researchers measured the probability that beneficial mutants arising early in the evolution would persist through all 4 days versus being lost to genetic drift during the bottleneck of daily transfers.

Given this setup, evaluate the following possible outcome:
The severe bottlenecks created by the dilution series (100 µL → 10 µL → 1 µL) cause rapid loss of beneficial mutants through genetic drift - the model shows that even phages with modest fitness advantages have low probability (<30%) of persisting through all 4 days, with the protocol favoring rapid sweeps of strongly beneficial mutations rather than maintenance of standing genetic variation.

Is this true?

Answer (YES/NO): NO